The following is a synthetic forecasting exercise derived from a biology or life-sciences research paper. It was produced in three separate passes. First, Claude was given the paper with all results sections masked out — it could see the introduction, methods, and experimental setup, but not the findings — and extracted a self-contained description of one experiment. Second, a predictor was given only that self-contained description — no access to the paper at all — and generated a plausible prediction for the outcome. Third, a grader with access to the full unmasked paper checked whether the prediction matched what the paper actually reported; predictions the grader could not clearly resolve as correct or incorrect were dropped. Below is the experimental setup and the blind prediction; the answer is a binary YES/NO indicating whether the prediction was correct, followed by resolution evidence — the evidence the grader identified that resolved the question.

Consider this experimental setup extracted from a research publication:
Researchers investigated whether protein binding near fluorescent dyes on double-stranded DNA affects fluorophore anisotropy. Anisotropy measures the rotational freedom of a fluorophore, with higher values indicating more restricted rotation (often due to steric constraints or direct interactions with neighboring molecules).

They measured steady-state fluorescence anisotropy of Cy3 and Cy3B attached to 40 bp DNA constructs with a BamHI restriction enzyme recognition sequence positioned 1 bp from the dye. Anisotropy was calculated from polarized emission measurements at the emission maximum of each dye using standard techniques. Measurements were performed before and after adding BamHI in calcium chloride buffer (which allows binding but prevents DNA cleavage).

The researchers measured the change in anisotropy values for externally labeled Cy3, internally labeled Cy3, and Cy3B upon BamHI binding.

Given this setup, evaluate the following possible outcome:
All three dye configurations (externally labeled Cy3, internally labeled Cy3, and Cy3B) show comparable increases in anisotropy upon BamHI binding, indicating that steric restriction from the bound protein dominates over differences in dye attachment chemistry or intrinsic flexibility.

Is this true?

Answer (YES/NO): NO